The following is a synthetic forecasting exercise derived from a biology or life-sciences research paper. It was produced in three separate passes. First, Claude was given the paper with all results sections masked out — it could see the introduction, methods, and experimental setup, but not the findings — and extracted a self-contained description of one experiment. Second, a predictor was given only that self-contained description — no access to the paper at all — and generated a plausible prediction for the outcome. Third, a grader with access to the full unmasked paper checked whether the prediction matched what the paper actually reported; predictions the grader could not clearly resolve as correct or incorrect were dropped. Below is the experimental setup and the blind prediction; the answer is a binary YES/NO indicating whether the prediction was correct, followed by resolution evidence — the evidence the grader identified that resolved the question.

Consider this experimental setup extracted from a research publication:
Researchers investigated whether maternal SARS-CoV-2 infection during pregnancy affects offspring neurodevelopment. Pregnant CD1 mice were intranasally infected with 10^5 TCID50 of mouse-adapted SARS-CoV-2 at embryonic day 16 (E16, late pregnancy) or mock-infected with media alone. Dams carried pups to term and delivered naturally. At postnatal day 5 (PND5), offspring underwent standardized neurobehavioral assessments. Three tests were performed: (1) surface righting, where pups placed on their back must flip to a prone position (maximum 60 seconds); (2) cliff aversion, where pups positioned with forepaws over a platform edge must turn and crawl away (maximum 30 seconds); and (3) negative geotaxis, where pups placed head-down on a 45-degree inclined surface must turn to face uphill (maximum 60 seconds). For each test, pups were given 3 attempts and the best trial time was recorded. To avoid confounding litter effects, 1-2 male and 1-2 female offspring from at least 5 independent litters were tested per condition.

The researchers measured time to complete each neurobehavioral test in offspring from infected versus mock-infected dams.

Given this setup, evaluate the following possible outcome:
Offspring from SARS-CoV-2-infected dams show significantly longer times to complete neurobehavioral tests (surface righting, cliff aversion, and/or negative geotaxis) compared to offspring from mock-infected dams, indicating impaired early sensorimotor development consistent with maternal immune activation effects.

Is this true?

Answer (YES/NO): YES